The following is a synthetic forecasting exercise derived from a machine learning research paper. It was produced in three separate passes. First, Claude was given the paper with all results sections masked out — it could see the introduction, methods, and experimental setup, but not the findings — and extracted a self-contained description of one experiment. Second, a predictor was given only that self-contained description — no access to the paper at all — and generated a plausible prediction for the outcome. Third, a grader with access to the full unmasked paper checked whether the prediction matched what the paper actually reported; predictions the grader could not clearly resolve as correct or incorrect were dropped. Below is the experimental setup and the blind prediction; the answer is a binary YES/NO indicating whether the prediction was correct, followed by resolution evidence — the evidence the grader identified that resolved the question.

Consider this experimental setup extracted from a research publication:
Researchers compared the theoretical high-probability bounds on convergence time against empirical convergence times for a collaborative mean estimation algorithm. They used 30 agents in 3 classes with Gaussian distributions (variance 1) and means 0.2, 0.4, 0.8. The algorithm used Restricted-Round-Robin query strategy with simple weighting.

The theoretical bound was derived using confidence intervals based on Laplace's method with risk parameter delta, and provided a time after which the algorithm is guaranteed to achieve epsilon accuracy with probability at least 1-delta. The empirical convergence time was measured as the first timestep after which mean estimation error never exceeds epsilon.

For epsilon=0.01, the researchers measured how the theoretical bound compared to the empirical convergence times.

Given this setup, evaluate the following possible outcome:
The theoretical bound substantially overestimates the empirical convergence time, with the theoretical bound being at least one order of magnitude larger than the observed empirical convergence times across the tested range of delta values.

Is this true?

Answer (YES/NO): NO